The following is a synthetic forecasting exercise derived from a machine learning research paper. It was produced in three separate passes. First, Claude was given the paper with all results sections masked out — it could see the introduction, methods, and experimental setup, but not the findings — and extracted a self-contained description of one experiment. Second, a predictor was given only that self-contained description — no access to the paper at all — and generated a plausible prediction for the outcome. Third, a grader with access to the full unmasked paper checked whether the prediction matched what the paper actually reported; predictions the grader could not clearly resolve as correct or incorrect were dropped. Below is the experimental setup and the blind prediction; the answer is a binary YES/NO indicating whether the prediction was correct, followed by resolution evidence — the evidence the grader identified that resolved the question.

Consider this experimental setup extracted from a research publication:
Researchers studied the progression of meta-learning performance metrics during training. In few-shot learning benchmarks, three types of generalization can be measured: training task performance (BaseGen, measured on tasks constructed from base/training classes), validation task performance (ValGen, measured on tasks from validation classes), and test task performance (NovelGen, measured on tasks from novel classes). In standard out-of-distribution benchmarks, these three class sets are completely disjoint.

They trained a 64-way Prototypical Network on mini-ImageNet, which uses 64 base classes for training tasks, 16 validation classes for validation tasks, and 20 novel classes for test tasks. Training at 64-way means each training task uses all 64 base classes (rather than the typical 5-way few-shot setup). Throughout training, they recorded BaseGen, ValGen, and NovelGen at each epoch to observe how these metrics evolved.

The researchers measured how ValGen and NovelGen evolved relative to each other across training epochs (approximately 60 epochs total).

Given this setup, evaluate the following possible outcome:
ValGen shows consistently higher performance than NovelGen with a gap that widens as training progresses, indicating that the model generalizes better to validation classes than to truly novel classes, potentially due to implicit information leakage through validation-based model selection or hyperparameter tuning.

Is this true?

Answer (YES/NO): YES